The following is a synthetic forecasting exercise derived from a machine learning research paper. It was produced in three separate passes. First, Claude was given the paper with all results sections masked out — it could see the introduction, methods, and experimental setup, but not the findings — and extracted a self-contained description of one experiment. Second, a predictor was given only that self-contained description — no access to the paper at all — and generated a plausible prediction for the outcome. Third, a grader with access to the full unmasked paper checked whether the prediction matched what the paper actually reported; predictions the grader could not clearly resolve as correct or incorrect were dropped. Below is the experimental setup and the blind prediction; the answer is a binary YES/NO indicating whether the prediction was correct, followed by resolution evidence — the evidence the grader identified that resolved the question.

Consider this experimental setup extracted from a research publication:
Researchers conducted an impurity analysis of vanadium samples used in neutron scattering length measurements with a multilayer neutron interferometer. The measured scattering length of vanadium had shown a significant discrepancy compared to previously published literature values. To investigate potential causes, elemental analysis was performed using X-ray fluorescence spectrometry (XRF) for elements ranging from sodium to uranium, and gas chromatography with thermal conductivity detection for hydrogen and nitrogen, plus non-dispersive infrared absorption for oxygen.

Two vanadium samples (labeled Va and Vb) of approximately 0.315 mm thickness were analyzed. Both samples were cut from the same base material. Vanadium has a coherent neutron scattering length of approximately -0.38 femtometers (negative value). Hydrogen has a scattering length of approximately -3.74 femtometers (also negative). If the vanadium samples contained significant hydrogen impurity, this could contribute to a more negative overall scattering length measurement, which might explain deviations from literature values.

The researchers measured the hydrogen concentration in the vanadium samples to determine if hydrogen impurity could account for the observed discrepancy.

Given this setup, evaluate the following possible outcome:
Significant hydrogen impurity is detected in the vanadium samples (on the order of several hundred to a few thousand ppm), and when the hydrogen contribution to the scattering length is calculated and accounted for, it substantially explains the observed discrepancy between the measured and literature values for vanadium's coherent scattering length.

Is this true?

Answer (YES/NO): NO